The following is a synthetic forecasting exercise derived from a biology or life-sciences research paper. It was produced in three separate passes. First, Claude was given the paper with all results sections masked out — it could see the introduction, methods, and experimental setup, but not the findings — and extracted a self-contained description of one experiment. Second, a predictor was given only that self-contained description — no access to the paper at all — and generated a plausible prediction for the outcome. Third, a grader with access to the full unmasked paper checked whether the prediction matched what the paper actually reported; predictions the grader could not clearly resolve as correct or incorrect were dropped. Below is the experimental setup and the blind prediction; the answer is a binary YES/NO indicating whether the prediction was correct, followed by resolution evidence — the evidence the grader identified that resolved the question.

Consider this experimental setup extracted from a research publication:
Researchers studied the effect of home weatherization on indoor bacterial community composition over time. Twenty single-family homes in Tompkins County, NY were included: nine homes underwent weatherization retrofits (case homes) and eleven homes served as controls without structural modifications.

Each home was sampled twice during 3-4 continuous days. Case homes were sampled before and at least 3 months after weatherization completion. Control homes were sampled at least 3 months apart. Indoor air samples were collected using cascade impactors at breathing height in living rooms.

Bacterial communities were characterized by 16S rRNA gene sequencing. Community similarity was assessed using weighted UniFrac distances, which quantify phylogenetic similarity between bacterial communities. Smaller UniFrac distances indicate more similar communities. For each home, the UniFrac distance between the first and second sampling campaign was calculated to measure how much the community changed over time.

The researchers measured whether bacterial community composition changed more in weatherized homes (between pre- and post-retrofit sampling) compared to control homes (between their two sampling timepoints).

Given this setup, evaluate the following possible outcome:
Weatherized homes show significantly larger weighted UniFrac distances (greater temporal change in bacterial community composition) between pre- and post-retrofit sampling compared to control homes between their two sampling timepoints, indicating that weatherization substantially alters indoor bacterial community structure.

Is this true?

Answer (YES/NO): NO